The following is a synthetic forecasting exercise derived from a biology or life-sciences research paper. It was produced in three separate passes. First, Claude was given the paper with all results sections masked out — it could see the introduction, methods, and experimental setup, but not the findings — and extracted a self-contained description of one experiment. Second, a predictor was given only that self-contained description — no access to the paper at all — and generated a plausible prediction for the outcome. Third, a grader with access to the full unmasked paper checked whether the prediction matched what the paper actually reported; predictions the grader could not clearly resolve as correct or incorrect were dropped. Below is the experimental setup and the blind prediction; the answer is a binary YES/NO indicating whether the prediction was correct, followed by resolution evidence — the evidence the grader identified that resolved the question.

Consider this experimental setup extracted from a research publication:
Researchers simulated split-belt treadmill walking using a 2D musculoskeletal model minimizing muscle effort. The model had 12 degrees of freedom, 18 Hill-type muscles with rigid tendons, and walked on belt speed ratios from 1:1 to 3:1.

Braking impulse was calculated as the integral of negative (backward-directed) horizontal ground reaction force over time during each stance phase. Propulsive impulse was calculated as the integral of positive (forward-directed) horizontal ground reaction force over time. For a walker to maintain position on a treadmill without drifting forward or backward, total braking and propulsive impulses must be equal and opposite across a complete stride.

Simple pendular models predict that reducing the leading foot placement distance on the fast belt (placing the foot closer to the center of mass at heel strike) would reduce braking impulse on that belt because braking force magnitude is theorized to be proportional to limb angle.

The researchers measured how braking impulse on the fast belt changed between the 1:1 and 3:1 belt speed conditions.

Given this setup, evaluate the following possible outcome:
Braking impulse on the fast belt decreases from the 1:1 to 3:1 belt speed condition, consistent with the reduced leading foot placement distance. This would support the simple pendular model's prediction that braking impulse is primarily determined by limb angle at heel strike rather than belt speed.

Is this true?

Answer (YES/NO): NO